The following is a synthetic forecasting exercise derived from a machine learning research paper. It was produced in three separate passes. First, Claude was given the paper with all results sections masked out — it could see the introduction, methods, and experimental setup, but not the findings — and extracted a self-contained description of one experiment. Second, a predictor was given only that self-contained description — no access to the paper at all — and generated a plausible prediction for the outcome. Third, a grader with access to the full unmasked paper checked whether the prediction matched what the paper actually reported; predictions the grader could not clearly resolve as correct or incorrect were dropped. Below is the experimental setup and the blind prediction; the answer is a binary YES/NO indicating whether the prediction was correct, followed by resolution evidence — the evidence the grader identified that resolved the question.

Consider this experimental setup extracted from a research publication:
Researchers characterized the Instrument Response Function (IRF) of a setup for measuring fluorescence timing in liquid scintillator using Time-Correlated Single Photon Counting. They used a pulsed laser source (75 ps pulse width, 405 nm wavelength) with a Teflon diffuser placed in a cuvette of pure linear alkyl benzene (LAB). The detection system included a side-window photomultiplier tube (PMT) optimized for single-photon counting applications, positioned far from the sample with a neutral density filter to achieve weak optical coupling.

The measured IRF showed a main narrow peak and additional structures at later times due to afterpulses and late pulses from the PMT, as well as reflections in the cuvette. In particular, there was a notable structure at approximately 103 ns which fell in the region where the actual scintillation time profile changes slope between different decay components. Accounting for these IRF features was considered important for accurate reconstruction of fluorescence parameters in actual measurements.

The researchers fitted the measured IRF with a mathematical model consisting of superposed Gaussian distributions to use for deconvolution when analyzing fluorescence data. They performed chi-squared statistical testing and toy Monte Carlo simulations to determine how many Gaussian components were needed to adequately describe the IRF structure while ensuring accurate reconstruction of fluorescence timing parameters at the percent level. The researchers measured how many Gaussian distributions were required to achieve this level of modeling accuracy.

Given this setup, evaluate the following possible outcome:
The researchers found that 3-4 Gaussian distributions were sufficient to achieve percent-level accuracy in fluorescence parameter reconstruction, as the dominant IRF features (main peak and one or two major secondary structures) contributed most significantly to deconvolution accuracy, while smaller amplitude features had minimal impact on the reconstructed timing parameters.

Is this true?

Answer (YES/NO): NO